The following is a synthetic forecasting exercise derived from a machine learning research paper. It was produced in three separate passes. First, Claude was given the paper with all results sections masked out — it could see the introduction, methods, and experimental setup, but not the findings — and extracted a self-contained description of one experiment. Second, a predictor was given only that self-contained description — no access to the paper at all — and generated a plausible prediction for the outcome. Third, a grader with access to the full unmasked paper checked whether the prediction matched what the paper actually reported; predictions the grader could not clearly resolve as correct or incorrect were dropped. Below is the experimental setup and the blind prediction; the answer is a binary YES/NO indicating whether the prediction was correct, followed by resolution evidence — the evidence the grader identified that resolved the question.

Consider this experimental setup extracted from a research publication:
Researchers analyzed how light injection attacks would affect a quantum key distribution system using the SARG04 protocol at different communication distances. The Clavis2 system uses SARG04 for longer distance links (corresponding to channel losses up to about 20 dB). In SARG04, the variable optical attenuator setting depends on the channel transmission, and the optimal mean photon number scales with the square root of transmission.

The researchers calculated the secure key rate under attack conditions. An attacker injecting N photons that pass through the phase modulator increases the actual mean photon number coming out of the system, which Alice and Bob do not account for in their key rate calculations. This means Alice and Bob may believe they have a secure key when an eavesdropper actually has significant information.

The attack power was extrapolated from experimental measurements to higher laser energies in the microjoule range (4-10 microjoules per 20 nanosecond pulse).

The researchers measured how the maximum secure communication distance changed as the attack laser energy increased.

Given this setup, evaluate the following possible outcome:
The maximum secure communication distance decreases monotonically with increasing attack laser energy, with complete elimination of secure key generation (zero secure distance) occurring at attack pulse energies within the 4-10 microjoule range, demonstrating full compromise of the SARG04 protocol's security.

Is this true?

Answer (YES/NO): NO